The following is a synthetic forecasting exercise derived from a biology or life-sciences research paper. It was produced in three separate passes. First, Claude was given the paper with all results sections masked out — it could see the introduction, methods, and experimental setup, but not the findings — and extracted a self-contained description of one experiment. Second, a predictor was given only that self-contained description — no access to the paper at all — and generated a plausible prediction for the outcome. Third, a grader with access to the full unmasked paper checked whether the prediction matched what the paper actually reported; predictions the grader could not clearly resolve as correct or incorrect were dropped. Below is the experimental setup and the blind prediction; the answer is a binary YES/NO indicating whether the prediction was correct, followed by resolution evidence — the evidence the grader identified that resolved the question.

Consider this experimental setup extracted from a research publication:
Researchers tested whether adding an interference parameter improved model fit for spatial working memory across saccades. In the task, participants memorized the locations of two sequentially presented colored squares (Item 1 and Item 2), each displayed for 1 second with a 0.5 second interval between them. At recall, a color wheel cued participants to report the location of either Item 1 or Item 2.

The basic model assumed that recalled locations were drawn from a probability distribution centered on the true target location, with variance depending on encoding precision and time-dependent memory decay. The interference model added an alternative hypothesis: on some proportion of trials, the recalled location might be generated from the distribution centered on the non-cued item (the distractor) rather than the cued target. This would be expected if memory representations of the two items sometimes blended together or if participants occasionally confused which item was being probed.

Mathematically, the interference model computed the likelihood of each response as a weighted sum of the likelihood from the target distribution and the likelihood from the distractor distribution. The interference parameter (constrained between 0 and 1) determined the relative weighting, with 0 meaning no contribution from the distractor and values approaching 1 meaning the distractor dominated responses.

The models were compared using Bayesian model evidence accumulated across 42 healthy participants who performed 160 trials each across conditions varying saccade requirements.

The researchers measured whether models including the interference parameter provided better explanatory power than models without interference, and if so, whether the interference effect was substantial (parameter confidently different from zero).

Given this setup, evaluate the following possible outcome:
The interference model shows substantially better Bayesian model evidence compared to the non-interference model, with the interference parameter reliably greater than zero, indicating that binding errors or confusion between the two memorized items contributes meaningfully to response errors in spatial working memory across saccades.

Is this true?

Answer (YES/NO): YES